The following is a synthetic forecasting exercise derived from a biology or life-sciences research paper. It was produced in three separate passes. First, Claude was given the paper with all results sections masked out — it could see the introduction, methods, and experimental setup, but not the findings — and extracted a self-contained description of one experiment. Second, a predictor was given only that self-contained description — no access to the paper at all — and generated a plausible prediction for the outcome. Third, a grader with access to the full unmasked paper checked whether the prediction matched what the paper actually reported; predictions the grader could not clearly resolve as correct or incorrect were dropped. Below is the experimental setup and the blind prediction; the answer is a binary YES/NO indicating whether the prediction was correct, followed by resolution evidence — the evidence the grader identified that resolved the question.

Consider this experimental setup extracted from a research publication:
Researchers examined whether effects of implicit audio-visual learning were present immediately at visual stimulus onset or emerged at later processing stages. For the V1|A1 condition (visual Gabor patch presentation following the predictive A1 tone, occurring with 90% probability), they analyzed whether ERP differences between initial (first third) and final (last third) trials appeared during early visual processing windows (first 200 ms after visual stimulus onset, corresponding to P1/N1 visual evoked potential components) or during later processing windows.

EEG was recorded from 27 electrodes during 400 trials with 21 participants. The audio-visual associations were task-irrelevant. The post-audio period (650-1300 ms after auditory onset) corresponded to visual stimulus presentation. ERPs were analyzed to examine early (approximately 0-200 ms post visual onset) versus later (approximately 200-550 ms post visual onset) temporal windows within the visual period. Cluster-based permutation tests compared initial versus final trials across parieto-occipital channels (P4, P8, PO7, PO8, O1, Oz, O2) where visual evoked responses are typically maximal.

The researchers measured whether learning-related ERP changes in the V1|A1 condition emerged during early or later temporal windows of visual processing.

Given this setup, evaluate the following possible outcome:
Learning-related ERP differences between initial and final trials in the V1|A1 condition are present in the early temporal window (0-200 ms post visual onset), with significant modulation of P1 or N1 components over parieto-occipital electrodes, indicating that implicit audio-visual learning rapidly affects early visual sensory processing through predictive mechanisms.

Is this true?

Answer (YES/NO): YES